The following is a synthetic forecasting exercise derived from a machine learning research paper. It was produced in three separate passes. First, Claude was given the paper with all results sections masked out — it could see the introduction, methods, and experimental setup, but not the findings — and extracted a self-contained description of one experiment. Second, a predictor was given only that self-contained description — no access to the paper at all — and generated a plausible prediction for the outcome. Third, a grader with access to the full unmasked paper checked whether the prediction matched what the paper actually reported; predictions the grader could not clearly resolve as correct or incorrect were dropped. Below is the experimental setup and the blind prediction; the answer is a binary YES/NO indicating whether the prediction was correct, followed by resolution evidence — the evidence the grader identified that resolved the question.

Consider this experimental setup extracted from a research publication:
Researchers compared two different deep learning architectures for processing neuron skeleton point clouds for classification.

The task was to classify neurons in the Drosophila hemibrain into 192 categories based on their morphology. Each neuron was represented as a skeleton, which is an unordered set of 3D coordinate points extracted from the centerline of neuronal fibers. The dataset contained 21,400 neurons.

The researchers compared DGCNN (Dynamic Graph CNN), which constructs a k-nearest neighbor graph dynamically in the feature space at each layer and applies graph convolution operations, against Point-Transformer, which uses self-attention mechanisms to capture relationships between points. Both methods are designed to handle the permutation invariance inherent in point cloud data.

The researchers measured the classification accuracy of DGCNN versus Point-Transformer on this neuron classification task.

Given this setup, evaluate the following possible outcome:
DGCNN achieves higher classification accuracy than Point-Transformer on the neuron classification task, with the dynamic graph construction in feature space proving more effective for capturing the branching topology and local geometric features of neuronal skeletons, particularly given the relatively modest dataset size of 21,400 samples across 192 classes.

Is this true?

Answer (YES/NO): NO